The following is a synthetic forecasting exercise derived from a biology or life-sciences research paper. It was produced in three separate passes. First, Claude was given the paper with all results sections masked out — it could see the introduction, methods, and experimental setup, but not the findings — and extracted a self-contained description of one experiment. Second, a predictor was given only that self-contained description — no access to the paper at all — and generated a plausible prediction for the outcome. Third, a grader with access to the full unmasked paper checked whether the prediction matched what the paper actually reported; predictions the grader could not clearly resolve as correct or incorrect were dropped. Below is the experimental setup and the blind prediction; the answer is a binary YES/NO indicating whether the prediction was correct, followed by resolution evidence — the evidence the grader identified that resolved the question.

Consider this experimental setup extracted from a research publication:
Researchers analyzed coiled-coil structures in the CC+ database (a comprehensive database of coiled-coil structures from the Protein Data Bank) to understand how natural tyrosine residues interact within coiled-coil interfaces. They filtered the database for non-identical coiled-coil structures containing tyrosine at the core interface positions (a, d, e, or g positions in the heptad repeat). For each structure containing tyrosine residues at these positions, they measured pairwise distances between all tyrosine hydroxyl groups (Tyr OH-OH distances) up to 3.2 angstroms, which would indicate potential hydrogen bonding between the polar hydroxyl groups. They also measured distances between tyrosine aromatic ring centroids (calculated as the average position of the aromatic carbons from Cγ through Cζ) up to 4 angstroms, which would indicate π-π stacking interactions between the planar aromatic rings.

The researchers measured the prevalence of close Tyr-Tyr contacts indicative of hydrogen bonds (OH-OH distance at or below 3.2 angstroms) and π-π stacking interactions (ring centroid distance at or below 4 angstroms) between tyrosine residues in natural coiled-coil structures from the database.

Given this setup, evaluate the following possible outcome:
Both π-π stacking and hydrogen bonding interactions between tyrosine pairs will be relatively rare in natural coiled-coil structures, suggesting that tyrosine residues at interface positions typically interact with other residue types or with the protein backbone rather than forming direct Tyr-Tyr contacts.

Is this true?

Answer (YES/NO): YES